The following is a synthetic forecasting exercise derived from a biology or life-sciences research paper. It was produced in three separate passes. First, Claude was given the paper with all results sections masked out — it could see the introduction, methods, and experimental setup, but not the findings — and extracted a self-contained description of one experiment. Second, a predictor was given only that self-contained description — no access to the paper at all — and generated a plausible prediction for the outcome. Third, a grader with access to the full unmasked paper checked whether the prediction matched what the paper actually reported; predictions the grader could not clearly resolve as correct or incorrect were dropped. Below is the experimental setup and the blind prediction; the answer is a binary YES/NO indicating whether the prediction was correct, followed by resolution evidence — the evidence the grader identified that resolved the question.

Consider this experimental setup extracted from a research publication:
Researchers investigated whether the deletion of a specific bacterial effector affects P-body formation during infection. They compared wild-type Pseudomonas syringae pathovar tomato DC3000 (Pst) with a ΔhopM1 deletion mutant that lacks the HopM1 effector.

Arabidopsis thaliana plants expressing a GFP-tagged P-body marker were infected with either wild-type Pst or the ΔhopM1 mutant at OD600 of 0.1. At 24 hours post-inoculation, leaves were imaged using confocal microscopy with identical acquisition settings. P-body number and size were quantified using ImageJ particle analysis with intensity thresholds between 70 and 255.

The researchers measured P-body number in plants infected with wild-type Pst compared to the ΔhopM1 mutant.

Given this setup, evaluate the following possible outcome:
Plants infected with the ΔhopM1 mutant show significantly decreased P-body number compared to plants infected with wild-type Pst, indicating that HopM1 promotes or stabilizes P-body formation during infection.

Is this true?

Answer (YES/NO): YES